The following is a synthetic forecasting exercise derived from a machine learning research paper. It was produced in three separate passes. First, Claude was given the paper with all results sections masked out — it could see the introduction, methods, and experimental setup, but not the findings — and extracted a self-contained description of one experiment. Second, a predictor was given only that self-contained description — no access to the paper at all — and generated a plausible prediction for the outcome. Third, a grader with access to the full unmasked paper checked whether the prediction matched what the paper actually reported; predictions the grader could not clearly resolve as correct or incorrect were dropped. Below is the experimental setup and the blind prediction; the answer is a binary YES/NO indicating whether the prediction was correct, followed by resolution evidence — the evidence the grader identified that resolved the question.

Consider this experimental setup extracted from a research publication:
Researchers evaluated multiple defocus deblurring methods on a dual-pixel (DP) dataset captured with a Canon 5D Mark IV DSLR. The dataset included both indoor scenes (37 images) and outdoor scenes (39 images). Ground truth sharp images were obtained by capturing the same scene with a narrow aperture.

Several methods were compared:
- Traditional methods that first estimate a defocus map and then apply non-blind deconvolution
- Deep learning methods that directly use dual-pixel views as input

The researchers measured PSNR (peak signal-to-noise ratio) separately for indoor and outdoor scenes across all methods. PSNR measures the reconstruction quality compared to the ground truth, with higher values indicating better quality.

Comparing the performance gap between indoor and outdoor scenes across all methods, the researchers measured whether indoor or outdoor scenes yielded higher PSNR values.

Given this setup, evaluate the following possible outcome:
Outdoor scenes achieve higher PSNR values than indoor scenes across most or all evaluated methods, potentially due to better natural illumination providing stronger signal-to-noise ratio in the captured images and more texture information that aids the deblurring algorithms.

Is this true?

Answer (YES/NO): NO